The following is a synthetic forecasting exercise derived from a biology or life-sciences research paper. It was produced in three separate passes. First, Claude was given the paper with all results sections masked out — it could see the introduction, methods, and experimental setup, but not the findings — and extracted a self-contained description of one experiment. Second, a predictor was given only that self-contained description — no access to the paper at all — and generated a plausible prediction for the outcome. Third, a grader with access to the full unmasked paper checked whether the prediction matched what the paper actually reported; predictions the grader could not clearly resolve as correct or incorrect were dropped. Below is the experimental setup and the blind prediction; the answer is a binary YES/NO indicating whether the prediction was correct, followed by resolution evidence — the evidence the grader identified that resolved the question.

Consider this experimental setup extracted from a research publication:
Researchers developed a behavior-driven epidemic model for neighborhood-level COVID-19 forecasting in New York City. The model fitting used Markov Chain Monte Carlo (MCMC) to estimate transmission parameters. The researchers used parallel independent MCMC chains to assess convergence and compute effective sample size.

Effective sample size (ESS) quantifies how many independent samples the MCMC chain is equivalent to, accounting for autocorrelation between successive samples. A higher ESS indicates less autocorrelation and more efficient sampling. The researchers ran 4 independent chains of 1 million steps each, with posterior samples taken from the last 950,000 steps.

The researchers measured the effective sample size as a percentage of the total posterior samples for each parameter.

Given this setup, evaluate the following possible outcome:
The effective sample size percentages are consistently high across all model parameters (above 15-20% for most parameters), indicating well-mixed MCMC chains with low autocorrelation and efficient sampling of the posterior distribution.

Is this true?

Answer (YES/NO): YES